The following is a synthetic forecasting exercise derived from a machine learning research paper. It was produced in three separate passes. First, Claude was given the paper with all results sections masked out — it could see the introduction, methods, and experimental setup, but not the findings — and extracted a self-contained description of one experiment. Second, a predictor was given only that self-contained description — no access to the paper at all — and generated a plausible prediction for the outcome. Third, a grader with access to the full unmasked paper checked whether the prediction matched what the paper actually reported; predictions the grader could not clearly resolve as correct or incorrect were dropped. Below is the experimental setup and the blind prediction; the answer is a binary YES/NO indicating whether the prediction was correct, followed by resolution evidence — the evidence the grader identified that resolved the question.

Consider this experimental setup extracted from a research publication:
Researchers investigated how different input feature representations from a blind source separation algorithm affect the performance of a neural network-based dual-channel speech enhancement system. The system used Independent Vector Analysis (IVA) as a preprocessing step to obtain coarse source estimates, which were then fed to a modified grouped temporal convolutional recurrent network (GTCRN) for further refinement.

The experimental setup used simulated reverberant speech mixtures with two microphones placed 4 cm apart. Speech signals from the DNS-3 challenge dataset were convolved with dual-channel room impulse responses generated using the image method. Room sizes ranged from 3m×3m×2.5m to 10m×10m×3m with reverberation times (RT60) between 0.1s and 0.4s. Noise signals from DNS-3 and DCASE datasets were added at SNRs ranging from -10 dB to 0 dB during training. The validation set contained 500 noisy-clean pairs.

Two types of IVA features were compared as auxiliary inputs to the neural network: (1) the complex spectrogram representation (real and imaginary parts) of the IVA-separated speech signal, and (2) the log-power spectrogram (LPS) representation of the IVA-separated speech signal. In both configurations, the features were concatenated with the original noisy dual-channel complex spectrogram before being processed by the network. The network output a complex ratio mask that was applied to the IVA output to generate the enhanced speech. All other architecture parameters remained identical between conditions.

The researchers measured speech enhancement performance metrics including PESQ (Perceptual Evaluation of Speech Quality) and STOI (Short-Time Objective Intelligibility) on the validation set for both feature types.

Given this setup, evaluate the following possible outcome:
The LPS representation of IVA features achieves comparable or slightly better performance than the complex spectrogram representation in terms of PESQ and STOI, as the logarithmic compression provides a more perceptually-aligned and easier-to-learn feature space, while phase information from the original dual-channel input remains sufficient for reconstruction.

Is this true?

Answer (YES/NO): YES